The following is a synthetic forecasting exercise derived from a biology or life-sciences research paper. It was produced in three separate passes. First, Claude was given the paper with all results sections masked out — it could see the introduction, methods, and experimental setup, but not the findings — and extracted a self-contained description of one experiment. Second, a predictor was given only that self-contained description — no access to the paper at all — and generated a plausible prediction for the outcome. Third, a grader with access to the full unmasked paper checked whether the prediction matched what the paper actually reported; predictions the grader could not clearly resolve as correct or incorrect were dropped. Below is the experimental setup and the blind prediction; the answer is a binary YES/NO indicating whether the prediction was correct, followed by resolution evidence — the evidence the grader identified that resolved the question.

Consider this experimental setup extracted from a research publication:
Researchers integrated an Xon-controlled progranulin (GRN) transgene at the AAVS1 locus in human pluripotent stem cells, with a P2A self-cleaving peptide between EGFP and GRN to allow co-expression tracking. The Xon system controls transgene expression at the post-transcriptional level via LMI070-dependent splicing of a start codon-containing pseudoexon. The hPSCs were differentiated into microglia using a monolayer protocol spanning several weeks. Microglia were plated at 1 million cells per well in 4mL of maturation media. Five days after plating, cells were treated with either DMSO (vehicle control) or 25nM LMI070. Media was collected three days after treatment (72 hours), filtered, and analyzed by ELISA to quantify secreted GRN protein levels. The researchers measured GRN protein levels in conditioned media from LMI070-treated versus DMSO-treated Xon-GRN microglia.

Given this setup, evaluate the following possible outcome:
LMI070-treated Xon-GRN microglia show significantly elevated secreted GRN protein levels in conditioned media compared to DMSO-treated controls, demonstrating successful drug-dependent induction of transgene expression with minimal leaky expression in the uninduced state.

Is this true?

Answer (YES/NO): YES